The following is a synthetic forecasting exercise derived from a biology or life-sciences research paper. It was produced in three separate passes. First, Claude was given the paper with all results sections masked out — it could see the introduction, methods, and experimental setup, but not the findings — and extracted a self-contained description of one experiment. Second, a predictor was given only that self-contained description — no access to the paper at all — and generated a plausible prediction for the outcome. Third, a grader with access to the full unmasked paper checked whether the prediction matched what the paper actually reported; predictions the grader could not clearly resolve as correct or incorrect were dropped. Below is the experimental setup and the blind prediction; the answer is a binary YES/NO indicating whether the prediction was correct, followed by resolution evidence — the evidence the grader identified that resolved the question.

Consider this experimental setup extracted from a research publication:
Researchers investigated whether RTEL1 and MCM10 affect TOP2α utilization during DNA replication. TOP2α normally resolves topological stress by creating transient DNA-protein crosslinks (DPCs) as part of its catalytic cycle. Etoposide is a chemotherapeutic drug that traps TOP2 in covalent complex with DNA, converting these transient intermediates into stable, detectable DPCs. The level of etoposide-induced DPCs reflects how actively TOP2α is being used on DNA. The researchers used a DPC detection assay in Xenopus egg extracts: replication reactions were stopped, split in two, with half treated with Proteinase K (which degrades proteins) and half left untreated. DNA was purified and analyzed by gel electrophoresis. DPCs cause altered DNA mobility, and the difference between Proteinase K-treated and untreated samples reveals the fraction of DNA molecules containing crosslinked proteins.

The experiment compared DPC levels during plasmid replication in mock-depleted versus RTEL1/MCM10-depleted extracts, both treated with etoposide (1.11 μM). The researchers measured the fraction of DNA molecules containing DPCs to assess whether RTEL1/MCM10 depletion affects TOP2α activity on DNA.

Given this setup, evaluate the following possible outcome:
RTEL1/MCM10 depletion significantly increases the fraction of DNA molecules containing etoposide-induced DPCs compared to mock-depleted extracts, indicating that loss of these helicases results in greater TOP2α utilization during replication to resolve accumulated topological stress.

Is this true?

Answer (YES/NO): NO